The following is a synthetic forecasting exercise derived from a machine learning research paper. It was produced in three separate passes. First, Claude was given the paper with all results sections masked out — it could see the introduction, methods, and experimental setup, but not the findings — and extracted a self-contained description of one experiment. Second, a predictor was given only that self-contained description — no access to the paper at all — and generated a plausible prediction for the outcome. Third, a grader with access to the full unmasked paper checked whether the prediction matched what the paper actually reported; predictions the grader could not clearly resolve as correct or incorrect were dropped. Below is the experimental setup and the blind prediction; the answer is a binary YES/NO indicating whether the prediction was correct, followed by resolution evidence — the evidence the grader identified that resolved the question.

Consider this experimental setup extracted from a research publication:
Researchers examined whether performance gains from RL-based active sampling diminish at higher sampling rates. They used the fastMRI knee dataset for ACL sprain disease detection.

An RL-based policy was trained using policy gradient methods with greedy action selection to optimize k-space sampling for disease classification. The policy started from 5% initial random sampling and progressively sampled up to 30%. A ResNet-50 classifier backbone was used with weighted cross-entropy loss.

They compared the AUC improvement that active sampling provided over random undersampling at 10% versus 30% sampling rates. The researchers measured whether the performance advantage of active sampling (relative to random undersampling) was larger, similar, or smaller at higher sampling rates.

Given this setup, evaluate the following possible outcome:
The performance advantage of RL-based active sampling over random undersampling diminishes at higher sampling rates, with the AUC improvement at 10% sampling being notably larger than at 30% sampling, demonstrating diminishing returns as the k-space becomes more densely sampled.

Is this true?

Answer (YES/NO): YES